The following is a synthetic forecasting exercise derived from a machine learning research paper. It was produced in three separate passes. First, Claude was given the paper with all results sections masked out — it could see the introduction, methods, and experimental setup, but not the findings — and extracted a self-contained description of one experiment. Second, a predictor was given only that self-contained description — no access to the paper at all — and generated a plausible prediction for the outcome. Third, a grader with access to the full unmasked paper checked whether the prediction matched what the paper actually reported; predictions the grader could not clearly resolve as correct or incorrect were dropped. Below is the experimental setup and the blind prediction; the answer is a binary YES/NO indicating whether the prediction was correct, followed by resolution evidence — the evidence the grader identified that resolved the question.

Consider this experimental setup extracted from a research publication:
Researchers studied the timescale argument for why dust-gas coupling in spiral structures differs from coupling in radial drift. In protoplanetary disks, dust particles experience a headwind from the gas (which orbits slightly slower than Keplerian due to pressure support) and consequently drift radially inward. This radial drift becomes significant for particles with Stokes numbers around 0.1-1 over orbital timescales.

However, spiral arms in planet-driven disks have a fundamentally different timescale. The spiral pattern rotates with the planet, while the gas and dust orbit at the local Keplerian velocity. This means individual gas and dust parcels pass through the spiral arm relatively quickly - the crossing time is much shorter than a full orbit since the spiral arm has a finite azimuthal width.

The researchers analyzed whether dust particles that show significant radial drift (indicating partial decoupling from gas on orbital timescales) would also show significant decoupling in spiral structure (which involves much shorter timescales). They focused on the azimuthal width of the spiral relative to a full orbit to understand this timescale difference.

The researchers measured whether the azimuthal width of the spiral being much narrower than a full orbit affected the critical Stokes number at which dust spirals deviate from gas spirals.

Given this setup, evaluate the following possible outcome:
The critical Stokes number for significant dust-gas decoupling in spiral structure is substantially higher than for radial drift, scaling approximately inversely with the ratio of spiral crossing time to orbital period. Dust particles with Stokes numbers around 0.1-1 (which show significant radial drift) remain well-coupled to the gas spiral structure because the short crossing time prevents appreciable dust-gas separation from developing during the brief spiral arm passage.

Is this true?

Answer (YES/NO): NO